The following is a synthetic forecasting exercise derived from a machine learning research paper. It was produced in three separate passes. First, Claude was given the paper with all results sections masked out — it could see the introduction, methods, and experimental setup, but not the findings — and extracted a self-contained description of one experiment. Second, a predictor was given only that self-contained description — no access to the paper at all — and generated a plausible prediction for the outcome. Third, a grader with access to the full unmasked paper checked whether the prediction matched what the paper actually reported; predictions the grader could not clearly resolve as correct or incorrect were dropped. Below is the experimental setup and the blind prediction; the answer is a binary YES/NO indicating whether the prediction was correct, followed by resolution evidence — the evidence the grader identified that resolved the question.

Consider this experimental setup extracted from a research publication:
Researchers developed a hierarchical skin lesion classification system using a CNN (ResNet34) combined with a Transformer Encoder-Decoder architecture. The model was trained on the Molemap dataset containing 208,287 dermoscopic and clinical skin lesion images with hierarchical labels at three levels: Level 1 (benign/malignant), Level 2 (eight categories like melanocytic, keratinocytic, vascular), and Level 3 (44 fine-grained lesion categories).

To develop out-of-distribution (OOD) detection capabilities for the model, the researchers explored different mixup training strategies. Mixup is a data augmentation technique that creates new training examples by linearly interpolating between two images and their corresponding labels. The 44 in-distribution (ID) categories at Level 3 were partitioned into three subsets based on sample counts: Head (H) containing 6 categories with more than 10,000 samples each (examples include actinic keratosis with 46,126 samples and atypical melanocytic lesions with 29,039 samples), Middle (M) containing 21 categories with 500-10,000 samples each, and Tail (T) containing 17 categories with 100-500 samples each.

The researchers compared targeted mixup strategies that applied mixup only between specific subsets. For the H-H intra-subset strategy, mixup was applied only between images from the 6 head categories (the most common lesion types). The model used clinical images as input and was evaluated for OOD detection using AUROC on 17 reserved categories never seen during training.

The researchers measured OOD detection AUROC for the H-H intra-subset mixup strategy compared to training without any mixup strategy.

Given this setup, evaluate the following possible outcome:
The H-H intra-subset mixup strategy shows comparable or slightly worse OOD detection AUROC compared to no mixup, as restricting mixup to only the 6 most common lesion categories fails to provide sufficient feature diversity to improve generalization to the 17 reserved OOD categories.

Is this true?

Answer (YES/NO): YES